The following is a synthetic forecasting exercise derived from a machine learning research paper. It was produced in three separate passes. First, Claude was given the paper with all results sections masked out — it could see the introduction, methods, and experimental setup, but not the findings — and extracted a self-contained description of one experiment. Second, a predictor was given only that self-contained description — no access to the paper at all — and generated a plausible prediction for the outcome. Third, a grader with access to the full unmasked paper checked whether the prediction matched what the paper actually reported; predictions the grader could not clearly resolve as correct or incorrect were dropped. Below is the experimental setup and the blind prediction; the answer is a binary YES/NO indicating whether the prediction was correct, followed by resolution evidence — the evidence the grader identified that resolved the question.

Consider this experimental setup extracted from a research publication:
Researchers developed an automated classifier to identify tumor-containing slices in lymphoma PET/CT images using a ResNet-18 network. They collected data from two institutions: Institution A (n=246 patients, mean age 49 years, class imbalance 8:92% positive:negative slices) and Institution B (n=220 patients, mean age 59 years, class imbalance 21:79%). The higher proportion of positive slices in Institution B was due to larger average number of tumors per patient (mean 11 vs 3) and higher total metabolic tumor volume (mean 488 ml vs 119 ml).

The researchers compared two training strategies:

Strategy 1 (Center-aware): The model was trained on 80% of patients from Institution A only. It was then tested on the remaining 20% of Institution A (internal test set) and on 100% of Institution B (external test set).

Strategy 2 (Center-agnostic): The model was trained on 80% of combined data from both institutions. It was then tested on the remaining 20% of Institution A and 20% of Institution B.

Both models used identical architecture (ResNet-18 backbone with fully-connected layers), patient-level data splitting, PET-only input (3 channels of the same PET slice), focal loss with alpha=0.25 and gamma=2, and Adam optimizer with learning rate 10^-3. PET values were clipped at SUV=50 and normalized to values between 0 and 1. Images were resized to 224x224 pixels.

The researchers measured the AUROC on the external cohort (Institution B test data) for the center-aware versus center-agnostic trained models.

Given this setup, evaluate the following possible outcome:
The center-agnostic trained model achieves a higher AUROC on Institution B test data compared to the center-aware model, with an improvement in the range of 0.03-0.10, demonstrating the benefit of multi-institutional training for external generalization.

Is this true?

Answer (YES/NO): YES